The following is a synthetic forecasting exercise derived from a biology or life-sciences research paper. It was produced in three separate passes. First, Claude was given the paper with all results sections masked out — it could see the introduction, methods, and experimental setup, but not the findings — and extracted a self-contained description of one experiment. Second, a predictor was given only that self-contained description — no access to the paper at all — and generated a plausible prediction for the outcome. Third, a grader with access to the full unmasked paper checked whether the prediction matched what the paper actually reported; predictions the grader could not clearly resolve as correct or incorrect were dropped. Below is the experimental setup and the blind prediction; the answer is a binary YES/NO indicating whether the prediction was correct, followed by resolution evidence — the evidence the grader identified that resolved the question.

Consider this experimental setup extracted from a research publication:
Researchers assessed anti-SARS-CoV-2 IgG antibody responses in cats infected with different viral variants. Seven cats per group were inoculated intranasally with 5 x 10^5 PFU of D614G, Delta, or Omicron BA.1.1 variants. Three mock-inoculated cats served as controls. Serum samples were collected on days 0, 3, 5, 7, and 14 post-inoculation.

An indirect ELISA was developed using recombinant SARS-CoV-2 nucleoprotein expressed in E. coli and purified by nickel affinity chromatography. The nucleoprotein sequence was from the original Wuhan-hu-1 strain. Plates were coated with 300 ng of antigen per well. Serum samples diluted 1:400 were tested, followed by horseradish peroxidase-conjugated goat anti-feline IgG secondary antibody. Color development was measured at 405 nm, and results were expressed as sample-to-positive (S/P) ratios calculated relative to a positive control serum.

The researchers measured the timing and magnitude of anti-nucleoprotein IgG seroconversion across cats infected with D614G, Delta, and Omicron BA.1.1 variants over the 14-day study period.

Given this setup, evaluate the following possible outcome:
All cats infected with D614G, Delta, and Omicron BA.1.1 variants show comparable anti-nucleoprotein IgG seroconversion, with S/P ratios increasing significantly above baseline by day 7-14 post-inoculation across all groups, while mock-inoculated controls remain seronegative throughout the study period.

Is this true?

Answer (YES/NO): NO